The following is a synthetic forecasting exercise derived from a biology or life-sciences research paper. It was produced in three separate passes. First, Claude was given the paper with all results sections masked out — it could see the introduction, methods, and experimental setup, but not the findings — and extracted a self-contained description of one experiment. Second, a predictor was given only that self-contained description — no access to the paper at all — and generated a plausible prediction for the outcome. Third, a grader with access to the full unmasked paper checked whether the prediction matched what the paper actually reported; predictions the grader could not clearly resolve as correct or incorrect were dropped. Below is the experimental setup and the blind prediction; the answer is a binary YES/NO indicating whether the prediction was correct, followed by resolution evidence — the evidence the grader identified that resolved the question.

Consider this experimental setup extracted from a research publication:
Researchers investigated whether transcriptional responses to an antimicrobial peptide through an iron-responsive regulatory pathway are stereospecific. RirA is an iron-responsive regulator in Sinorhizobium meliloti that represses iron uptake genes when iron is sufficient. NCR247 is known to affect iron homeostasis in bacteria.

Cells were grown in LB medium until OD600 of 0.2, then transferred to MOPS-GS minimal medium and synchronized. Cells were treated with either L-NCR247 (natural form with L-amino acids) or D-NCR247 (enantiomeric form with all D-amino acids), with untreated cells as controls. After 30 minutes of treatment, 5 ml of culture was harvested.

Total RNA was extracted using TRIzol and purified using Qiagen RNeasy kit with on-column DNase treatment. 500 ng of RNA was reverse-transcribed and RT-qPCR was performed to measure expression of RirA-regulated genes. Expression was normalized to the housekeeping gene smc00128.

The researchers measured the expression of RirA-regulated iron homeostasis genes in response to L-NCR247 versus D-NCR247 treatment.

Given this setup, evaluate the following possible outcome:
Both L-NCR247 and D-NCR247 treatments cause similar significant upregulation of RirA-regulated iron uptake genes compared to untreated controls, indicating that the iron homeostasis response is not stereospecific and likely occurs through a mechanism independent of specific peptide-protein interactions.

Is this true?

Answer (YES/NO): NO